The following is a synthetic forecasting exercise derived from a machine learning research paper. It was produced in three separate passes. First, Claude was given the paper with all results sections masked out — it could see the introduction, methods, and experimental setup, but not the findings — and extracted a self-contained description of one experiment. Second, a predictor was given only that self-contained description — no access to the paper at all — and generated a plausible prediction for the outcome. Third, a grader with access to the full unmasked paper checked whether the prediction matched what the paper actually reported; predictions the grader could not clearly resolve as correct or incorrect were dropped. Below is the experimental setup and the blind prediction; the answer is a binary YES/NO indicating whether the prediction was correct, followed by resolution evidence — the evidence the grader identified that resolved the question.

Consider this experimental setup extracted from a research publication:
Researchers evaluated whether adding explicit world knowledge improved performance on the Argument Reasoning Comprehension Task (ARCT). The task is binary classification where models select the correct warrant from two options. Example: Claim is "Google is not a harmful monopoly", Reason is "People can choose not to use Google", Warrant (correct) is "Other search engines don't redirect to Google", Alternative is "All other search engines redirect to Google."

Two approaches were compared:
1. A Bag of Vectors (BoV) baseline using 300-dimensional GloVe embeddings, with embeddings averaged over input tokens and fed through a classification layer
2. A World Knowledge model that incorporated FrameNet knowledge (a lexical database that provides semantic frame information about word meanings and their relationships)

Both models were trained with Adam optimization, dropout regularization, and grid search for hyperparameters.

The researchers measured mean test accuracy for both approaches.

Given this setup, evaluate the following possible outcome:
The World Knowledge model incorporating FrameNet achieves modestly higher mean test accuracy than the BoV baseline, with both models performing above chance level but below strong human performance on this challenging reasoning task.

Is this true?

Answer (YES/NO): YES